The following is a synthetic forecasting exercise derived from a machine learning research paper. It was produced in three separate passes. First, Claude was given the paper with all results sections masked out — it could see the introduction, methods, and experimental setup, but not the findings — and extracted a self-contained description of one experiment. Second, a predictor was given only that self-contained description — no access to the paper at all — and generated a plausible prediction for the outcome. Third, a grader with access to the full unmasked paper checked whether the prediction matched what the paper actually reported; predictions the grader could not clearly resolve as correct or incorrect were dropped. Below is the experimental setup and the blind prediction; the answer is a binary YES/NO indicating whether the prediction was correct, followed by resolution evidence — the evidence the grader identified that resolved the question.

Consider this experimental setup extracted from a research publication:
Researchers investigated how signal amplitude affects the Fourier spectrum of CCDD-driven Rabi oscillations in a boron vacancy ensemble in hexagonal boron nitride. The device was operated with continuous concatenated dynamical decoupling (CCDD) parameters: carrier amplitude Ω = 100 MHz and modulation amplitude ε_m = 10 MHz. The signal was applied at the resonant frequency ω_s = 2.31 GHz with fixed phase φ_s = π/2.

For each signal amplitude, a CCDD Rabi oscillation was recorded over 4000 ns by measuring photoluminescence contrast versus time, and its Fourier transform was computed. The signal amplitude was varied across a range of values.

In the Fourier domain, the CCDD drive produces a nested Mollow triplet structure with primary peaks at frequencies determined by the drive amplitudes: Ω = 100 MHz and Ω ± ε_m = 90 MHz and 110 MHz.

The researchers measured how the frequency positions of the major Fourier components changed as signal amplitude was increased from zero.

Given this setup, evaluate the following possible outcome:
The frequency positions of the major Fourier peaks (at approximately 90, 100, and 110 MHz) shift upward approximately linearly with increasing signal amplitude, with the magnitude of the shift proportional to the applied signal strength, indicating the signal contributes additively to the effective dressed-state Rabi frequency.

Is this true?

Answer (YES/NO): NO